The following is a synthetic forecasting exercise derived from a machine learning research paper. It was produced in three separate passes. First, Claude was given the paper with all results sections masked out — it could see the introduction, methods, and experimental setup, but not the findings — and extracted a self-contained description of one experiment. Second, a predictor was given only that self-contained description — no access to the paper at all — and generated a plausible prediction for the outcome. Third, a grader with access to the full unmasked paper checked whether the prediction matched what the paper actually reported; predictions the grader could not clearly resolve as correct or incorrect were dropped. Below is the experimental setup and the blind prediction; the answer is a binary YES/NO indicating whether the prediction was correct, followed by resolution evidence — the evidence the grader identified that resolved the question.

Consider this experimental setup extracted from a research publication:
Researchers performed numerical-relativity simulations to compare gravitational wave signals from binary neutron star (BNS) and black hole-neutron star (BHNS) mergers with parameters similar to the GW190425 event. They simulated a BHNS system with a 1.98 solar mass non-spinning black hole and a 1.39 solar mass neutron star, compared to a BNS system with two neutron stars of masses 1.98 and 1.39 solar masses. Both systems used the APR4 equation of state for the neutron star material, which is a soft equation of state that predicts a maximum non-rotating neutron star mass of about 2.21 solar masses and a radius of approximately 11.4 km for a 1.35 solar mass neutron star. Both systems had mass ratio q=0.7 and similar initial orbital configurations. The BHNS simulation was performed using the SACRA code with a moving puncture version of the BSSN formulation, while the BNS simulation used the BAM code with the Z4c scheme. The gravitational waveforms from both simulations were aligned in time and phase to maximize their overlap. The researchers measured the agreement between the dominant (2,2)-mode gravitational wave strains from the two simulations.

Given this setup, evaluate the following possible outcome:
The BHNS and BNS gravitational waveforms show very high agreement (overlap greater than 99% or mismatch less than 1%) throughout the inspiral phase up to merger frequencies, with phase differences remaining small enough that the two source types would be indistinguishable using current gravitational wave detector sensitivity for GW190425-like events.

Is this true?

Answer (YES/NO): YES